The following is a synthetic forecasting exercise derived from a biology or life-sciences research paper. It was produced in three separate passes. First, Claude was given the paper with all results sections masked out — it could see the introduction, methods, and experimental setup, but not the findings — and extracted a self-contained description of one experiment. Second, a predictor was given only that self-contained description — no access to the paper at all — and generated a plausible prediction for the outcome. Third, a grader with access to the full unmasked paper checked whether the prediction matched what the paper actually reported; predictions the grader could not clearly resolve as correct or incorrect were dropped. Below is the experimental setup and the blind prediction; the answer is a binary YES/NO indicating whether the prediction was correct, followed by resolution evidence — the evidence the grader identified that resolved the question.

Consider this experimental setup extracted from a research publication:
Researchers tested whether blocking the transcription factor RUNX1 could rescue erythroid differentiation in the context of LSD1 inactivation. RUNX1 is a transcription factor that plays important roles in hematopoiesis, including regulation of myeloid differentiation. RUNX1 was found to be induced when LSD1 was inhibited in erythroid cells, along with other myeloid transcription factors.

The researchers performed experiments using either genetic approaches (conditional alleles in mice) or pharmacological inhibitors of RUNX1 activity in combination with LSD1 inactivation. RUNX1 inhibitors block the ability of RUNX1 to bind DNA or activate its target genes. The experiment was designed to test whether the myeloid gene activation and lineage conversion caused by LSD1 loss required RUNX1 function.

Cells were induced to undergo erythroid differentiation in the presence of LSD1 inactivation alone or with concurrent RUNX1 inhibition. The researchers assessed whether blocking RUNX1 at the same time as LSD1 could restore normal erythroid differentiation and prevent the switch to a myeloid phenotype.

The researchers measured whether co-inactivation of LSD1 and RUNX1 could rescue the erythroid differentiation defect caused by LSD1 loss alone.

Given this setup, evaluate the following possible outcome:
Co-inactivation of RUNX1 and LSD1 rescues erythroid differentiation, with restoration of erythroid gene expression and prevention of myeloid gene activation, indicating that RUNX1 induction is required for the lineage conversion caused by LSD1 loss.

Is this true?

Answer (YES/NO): YES